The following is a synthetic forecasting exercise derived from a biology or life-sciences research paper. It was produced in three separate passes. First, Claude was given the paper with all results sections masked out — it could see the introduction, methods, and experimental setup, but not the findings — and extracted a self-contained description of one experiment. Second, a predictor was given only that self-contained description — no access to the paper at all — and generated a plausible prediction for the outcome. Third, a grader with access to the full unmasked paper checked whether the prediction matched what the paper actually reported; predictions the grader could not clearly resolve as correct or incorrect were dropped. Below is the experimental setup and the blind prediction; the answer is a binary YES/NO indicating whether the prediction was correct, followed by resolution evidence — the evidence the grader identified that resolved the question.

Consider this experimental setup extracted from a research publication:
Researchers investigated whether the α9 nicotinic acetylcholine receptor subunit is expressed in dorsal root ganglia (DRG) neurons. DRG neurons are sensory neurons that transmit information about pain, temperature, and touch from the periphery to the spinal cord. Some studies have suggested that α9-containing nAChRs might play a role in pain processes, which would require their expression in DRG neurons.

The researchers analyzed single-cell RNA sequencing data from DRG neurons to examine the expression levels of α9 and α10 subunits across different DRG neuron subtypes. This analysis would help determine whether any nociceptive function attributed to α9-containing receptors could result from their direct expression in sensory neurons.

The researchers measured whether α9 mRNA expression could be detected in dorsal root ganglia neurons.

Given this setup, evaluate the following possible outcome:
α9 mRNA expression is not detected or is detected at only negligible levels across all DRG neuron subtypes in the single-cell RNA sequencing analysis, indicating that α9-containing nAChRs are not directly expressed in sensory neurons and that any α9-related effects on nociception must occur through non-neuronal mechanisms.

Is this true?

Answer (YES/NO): YES